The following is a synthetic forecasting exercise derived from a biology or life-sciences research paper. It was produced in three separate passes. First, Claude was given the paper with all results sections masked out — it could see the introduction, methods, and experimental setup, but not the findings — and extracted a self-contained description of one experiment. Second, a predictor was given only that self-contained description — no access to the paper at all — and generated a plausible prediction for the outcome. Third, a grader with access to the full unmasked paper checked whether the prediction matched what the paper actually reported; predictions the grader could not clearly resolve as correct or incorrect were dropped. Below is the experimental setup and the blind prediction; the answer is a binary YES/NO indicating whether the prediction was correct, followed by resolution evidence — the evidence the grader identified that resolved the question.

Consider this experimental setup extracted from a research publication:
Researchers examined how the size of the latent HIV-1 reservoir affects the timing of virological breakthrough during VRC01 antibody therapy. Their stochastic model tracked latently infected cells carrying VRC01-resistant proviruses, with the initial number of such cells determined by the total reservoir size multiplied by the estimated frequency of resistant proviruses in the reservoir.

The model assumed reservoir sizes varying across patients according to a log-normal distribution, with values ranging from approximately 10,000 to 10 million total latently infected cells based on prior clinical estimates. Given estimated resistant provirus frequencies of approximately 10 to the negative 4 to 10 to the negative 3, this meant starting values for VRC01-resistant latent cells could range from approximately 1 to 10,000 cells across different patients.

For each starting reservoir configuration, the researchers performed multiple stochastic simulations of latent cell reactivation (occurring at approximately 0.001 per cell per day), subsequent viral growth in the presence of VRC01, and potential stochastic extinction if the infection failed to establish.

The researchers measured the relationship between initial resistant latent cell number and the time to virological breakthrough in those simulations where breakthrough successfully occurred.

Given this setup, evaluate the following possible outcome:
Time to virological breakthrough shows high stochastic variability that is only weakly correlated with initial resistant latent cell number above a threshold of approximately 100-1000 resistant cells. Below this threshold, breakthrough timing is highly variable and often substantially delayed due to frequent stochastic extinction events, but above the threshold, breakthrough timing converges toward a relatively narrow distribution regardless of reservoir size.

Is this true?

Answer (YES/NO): NO